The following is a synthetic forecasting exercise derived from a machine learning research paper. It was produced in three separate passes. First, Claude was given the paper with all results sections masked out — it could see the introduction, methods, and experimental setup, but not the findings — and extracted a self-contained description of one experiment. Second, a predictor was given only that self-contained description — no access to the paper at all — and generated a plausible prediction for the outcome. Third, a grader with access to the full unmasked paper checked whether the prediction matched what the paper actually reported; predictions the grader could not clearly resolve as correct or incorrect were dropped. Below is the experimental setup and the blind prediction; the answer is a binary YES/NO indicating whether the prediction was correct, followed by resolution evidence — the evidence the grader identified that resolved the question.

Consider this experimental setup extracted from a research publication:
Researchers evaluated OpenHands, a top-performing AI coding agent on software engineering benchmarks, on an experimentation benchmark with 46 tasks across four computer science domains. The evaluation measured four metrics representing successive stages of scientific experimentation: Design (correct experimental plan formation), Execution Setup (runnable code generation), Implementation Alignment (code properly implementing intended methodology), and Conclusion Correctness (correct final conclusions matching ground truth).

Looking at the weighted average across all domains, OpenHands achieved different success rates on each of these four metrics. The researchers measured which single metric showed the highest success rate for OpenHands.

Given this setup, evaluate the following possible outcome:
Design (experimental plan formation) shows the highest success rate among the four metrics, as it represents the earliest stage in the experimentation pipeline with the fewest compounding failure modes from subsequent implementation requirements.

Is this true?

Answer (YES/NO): YES